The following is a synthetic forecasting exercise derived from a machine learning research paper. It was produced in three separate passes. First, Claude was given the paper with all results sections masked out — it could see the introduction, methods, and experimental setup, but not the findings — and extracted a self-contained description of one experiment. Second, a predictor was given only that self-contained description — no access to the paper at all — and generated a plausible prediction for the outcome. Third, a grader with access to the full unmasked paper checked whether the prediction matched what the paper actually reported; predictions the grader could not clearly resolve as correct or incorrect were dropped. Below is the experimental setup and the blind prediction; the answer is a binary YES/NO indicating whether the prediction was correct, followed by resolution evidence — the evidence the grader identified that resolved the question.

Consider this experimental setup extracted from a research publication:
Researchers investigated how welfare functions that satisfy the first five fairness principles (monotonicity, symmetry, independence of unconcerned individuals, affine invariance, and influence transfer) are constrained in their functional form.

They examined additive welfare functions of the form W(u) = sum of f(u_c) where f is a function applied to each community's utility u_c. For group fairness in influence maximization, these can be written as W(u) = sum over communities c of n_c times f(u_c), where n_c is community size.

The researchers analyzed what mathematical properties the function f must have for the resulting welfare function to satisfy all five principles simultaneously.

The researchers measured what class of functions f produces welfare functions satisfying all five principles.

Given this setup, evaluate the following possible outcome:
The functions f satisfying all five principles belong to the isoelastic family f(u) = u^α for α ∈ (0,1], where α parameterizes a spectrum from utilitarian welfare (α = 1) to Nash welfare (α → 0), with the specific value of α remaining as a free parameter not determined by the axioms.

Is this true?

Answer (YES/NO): NO